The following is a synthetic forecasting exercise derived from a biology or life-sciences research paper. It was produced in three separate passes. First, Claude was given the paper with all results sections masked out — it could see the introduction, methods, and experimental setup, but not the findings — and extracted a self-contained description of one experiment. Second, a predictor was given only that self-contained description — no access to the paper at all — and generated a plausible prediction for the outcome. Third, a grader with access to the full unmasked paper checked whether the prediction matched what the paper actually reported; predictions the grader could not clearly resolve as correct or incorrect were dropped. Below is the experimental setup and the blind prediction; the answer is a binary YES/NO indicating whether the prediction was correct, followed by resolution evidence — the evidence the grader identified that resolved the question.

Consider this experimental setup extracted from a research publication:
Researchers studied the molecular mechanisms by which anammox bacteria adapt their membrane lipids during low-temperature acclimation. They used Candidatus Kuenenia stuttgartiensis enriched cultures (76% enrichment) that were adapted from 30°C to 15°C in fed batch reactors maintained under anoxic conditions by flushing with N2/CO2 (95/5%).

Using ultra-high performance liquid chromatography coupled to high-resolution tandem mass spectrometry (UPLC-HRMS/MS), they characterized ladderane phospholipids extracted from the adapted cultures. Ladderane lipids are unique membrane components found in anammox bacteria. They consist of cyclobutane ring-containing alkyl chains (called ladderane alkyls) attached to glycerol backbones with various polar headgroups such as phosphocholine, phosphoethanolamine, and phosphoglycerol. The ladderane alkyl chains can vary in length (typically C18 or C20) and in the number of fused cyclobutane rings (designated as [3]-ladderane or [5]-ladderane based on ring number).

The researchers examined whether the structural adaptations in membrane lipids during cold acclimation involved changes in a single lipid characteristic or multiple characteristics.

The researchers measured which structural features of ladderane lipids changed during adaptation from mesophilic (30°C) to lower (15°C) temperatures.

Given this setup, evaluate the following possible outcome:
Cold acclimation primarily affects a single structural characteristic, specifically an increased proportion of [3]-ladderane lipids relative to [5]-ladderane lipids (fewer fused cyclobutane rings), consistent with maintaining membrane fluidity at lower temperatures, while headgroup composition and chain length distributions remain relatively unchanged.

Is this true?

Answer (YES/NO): NO